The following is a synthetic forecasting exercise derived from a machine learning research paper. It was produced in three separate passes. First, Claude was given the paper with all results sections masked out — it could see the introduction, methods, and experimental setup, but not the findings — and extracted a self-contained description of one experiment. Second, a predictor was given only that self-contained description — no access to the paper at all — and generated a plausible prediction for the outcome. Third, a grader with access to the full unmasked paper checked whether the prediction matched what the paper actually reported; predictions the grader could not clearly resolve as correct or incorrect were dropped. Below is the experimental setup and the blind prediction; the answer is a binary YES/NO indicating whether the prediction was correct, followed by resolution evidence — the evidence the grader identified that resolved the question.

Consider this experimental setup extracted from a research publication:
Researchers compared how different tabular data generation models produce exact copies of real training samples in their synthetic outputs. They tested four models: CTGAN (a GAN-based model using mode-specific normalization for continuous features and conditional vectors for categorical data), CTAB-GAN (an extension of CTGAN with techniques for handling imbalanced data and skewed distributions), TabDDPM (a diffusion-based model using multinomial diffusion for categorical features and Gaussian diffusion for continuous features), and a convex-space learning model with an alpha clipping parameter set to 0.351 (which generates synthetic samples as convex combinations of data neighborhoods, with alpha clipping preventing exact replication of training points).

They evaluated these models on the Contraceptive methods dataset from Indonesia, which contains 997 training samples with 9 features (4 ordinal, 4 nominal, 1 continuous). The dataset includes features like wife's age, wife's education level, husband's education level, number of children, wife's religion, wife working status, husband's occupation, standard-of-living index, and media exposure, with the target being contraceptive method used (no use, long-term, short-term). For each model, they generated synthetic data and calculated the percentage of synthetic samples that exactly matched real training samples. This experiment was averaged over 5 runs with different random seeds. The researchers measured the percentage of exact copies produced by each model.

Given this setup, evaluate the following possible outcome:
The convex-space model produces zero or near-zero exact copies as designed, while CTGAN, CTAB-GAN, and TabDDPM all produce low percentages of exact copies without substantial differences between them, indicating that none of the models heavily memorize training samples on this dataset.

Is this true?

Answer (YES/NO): NO